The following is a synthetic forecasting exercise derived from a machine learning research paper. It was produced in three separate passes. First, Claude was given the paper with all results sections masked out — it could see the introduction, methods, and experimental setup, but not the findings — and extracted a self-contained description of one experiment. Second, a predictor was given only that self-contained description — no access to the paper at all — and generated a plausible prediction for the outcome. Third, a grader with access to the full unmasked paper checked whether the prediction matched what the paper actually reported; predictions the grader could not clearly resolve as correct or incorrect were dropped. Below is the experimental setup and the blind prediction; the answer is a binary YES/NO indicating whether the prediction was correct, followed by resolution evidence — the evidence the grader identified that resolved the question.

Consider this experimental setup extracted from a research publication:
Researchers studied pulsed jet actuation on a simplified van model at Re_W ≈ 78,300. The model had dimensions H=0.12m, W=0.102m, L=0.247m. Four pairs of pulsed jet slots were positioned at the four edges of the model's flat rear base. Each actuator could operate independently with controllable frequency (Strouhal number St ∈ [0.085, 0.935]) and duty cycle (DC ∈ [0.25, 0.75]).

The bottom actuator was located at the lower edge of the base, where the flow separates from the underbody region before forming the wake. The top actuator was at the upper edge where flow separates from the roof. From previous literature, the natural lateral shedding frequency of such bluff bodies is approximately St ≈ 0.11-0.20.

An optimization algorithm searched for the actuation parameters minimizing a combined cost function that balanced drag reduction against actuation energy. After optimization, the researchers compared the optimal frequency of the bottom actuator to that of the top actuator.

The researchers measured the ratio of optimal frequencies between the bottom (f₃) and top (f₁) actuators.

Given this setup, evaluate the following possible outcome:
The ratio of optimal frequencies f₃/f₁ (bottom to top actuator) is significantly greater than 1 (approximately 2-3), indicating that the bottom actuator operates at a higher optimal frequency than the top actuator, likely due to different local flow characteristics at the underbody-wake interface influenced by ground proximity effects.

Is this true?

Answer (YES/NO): NO